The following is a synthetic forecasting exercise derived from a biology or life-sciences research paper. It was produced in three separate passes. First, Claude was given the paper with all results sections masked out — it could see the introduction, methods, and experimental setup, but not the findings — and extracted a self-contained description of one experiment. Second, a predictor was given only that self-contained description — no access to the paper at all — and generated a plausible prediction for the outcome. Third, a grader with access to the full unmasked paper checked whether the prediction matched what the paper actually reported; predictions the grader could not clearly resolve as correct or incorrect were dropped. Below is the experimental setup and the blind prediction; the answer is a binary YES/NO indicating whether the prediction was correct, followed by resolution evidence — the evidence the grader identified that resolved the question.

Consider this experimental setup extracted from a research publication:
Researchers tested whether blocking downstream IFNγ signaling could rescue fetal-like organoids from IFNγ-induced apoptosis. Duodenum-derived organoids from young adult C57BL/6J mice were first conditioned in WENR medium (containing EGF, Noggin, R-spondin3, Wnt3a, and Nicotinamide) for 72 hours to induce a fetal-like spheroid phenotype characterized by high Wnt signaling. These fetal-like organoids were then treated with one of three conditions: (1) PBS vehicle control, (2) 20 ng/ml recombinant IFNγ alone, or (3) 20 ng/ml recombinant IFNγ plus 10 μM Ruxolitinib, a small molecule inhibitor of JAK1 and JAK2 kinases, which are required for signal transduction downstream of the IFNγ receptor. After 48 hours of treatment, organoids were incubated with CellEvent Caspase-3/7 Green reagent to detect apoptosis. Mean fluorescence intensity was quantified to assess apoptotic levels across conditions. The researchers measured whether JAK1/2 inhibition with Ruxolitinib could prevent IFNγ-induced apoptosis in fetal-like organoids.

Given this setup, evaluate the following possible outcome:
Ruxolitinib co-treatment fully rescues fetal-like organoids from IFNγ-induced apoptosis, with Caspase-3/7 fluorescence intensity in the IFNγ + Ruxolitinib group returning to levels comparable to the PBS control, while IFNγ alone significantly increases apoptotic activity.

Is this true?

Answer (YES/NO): YES